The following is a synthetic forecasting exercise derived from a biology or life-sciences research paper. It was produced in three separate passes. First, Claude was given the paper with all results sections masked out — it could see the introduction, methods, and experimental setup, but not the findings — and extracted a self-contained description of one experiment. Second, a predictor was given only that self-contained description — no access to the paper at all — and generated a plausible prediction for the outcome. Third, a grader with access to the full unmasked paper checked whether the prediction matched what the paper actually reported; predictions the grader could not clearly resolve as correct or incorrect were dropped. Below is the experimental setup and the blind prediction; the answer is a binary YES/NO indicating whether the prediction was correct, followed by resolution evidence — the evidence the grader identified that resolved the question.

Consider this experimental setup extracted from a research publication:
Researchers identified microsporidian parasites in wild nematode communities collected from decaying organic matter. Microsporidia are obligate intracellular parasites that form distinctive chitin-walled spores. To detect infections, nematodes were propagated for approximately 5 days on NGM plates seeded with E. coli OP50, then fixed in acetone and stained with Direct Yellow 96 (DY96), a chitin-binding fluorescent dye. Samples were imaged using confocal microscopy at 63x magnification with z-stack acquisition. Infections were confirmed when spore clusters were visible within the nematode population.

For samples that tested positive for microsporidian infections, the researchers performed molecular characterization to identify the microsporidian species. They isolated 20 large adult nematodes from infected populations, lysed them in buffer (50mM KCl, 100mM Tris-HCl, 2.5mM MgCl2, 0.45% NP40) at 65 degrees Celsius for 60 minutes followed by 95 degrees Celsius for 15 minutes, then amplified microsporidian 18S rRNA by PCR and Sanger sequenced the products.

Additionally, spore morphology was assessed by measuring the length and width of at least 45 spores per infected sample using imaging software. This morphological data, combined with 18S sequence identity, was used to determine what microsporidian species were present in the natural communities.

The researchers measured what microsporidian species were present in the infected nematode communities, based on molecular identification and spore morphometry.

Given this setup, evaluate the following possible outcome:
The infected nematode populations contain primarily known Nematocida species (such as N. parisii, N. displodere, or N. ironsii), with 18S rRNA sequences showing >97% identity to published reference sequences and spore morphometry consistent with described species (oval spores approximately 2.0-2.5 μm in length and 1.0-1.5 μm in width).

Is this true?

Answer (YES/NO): NO